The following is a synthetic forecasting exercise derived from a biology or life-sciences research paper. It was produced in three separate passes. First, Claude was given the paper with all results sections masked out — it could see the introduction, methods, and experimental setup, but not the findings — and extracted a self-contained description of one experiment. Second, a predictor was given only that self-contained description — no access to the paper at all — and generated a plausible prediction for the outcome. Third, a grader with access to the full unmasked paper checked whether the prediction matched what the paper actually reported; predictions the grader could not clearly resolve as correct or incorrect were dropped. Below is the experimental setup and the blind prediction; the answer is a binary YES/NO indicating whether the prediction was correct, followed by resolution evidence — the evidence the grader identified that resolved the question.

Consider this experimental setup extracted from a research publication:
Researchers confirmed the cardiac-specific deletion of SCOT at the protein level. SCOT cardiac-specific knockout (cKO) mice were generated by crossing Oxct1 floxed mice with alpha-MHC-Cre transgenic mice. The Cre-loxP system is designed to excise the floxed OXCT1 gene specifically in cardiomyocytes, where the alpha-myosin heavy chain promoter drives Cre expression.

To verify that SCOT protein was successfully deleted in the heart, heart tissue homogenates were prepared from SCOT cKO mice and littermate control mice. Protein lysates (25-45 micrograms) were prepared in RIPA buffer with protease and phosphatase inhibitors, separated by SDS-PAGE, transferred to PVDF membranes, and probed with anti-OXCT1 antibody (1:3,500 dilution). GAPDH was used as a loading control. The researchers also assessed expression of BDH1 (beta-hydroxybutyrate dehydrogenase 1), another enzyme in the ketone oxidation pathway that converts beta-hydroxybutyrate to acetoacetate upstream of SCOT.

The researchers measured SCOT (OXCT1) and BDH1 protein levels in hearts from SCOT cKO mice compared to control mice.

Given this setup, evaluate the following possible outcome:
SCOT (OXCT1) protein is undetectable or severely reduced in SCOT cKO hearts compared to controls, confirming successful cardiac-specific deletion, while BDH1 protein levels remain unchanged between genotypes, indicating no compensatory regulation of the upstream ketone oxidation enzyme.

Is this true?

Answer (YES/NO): NO